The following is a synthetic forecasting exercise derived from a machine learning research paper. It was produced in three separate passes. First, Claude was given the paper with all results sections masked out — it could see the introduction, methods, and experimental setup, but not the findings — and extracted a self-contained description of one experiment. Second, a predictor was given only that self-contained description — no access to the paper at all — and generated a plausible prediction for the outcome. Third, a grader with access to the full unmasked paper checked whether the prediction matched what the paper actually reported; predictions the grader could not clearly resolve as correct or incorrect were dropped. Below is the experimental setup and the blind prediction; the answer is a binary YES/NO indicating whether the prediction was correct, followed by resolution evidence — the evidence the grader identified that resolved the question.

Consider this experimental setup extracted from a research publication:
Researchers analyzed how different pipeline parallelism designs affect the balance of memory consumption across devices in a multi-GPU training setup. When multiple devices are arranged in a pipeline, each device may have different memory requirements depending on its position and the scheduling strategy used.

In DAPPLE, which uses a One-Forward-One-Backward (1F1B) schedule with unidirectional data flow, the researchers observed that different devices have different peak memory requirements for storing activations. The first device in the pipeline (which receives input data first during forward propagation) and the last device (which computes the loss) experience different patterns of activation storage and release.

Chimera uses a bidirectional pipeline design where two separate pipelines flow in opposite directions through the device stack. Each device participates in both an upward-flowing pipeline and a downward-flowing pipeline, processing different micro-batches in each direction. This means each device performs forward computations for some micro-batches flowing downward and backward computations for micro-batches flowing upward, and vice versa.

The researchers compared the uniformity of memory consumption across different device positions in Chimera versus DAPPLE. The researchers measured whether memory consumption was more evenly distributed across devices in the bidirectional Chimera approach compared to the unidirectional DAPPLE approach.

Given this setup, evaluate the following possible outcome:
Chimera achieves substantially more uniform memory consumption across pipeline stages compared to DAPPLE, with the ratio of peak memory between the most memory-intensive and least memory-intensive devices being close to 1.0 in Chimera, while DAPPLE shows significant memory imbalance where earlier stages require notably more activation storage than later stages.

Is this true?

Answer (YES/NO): YES